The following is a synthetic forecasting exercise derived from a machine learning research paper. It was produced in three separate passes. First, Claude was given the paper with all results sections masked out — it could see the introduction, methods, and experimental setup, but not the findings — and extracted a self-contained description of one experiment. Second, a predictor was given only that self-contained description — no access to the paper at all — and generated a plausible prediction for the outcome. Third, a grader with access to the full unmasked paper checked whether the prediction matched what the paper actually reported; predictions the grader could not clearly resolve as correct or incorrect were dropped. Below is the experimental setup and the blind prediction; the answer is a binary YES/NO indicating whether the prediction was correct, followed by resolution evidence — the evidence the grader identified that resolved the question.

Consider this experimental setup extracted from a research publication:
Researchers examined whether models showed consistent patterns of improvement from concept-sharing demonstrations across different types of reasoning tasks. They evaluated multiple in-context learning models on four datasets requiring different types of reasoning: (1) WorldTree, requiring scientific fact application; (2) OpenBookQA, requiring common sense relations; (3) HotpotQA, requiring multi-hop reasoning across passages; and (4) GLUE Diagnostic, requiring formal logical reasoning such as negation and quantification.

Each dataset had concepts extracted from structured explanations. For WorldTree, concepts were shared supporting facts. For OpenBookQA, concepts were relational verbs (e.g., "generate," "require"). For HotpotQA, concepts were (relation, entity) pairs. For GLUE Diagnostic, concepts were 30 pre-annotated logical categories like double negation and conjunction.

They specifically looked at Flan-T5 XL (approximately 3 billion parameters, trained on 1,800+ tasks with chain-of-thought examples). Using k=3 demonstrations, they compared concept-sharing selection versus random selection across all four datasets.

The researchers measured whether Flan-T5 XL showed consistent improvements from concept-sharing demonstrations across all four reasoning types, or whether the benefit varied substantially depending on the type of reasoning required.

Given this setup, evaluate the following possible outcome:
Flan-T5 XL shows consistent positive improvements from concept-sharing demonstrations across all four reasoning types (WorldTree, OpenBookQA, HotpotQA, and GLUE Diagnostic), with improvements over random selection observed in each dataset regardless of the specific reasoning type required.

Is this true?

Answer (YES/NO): NO